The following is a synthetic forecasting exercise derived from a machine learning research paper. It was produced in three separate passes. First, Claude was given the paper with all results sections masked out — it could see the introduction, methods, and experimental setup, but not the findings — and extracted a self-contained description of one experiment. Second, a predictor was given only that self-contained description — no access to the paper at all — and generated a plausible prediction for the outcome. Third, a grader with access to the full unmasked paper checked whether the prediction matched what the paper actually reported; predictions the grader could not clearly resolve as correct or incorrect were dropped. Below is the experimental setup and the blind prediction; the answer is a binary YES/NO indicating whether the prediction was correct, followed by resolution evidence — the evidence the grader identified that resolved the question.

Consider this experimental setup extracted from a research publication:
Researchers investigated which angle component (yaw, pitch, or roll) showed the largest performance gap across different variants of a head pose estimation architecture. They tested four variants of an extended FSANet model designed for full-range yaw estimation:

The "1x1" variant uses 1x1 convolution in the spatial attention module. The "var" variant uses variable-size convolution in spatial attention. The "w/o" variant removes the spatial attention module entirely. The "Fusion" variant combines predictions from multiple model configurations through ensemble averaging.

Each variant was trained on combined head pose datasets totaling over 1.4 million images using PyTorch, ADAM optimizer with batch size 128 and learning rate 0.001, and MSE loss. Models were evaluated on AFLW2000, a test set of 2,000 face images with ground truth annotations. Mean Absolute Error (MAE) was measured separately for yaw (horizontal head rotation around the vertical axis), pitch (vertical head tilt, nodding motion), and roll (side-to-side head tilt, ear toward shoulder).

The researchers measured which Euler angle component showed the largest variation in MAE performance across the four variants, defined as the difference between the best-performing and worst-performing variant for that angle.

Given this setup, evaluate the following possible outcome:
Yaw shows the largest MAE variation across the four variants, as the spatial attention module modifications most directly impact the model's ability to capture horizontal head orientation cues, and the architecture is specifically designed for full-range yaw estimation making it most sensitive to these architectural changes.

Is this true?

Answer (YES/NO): YES